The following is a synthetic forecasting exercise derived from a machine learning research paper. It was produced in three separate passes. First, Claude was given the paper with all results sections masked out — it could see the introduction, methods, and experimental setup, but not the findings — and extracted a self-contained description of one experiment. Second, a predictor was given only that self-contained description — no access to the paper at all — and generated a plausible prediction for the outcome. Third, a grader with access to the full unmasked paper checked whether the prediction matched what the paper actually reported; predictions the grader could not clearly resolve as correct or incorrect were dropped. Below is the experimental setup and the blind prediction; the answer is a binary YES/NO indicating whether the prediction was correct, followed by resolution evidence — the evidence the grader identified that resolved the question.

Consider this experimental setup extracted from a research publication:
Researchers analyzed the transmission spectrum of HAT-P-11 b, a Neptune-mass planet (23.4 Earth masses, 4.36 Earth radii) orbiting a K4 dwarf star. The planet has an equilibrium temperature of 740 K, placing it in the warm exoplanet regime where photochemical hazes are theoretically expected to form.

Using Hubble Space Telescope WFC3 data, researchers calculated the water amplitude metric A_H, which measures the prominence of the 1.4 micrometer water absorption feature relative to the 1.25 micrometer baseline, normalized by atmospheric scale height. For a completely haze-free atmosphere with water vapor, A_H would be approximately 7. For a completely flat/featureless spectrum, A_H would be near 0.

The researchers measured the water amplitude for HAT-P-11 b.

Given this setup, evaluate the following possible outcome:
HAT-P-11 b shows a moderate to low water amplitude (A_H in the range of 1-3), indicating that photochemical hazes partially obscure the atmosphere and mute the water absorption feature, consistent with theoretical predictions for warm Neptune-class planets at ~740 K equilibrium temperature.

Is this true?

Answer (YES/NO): YES